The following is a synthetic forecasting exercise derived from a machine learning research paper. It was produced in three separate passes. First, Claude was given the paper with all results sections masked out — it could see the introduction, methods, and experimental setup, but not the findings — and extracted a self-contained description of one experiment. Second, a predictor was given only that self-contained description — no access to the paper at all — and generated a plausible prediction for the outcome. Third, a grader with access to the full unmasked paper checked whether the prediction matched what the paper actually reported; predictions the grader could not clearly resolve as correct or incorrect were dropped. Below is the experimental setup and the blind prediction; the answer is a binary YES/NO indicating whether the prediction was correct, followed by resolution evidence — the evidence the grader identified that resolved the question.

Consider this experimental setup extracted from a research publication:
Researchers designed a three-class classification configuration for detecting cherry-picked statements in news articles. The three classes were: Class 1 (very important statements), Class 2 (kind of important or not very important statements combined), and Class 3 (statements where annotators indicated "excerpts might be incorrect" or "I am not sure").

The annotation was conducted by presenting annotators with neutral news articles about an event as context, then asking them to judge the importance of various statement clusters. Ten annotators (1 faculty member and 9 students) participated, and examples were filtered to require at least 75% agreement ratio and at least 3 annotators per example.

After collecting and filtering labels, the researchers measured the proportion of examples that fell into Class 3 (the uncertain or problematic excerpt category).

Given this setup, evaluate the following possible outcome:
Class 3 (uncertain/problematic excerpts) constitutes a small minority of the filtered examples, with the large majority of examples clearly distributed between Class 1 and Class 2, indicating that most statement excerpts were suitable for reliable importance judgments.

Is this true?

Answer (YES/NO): YES